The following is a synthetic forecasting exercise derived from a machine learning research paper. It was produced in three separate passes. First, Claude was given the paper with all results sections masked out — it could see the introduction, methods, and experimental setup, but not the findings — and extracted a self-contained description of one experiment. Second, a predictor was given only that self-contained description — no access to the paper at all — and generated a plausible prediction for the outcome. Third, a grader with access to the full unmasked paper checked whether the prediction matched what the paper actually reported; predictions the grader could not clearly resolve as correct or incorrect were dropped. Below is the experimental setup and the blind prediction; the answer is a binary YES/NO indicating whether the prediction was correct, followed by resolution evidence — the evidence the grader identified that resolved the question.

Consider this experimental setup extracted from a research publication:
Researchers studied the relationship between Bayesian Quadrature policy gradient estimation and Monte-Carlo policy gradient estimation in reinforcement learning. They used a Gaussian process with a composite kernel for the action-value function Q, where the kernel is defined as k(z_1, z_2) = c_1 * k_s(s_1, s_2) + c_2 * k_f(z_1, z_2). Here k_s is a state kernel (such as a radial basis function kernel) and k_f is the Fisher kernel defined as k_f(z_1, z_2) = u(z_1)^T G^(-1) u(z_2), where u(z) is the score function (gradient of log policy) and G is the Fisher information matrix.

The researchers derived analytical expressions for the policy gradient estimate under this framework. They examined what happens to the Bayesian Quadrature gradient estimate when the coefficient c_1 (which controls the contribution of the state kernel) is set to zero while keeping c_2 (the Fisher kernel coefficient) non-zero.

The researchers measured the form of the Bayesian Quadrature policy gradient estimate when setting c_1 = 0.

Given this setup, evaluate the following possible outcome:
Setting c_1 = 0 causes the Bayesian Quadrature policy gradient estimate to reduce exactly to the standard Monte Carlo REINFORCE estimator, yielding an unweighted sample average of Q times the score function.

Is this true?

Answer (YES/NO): YES